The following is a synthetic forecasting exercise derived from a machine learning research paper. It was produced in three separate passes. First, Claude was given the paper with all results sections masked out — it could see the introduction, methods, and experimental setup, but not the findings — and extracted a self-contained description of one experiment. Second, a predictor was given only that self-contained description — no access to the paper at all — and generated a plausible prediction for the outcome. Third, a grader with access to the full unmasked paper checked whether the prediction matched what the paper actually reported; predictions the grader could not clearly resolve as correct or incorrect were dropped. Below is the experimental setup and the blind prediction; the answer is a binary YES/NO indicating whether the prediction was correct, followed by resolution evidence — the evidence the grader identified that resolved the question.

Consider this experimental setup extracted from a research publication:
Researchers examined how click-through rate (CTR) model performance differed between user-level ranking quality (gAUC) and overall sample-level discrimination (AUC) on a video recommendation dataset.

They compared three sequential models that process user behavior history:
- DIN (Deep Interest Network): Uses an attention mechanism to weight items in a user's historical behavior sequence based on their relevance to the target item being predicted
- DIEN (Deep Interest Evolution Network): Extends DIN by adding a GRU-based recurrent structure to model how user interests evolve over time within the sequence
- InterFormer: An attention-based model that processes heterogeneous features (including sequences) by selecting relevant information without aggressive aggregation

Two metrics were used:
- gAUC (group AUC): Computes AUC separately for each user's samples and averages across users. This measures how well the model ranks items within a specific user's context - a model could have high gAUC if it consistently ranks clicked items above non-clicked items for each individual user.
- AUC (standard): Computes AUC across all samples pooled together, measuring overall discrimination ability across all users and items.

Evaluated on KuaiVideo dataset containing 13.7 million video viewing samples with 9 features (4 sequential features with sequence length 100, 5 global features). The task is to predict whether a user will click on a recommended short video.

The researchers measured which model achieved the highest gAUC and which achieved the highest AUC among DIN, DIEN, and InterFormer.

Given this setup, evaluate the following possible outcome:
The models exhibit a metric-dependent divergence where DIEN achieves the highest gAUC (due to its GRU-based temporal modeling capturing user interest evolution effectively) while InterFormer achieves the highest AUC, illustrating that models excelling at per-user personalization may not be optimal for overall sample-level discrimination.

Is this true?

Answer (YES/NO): NO